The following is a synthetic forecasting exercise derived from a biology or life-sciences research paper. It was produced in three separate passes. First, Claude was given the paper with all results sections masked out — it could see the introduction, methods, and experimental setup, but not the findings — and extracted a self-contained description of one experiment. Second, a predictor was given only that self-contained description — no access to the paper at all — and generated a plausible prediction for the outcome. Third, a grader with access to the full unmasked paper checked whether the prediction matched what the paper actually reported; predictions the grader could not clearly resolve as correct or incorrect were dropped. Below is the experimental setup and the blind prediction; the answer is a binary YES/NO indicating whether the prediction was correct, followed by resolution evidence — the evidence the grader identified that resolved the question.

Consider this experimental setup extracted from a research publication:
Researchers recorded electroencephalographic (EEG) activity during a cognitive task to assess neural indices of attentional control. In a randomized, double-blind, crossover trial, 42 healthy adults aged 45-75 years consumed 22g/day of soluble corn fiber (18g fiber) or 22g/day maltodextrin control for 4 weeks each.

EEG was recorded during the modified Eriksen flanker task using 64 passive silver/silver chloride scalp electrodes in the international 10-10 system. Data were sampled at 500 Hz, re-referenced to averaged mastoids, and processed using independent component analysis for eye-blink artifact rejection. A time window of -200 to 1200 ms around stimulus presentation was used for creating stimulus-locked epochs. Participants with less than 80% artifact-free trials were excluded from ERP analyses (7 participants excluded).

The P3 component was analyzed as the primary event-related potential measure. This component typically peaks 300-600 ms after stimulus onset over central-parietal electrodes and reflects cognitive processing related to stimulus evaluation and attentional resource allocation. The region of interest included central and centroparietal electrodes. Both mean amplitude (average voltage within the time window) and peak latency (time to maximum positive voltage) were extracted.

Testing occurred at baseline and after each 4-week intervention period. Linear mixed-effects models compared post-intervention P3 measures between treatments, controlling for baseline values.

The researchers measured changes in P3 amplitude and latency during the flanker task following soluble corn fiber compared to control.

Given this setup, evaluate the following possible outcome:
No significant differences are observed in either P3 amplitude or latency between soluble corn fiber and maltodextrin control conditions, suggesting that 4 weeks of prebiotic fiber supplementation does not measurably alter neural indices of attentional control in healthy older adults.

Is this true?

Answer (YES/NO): YES